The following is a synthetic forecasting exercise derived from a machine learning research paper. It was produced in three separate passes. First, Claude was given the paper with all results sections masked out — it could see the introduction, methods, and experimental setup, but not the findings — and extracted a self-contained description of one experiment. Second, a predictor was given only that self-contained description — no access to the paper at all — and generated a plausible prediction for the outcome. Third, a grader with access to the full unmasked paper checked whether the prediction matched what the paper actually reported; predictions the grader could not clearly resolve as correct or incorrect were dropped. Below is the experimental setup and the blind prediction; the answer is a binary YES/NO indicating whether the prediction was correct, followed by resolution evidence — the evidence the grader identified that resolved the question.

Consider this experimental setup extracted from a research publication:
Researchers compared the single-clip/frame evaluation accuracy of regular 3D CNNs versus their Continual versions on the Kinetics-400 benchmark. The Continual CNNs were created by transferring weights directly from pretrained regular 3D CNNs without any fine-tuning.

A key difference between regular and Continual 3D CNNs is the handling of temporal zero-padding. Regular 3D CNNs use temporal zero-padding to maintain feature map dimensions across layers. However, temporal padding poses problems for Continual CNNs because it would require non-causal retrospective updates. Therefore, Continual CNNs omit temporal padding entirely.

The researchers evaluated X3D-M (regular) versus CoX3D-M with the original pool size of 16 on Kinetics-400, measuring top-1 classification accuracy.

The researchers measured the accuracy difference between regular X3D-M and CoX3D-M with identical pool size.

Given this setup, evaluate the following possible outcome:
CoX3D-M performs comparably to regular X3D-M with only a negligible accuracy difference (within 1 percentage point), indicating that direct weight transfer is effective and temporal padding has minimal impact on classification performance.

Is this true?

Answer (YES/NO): NO